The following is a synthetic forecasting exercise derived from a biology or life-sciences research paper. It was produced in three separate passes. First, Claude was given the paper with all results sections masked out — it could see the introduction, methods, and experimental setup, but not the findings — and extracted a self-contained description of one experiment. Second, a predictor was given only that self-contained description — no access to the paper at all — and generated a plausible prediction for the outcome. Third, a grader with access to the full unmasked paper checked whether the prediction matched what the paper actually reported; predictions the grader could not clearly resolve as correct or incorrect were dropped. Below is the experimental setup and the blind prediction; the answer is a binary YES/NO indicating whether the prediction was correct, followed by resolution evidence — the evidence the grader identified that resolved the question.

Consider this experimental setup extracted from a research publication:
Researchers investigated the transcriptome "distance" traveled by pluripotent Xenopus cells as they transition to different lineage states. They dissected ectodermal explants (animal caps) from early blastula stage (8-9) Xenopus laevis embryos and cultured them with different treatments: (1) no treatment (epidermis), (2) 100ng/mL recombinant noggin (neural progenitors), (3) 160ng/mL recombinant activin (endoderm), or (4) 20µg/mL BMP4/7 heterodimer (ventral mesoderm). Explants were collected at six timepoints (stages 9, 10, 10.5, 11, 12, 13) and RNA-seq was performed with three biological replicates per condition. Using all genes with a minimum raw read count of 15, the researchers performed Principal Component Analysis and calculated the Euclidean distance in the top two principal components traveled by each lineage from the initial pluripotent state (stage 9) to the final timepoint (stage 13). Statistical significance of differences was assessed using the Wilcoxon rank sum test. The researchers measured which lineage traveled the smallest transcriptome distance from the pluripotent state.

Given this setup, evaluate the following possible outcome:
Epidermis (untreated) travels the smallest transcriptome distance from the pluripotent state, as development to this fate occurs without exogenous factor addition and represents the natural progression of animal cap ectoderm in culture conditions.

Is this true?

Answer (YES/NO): NO